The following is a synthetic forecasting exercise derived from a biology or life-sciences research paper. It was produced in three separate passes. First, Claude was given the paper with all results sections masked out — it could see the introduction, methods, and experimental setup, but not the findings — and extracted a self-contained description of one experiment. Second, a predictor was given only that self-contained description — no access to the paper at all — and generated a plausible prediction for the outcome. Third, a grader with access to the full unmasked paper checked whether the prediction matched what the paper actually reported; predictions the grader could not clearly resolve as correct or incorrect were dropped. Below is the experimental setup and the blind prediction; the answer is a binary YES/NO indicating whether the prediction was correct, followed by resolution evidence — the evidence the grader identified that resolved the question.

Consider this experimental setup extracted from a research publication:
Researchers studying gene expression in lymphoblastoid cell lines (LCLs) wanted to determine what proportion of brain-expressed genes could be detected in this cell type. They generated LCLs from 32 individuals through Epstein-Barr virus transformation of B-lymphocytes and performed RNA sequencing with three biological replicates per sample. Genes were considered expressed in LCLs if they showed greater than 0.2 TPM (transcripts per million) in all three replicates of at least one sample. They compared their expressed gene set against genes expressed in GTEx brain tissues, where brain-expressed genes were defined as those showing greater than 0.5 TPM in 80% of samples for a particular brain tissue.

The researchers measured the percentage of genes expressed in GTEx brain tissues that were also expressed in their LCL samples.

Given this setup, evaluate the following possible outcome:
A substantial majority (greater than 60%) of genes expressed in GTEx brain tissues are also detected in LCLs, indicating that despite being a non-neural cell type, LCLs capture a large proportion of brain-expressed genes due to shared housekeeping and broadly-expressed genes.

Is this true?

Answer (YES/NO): YES